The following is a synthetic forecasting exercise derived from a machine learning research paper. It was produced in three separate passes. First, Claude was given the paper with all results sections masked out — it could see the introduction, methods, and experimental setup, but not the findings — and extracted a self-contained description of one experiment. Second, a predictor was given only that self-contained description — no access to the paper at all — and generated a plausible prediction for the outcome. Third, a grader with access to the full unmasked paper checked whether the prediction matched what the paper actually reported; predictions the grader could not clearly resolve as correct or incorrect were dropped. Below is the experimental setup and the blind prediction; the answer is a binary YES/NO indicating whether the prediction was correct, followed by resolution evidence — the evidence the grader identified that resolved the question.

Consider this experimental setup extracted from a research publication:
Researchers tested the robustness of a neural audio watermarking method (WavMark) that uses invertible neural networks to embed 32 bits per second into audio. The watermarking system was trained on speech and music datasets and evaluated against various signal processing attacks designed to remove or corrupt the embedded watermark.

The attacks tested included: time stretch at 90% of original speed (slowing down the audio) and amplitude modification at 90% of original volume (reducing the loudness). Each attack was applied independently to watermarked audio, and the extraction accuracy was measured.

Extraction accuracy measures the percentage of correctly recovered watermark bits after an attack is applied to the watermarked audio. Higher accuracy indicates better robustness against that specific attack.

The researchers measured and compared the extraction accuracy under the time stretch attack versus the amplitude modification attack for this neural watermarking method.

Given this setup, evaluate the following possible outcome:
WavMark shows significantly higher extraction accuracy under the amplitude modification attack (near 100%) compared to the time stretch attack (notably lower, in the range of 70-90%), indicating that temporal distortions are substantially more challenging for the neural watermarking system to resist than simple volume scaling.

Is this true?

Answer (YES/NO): NO